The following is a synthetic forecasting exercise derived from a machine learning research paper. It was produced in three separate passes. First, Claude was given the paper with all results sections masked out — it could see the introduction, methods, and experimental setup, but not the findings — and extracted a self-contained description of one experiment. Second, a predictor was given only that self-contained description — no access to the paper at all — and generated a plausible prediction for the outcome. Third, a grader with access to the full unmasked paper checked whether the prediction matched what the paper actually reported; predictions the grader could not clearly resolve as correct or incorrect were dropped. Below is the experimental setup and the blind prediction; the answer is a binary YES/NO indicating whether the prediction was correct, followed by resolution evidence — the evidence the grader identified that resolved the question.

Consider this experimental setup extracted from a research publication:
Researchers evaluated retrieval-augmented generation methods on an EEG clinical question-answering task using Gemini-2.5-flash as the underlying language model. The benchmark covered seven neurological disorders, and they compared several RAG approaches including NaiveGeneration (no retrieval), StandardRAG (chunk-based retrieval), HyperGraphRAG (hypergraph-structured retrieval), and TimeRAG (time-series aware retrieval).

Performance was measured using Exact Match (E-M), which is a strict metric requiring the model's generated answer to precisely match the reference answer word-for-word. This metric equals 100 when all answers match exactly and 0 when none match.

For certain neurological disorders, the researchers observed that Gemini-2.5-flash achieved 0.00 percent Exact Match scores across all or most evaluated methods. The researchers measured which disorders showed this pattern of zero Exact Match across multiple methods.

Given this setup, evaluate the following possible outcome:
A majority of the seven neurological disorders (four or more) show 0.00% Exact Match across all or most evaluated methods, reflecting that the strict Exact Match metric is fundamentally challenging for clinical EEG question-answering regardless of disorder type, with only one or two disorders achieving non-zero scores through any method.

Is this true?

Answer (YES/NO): NO